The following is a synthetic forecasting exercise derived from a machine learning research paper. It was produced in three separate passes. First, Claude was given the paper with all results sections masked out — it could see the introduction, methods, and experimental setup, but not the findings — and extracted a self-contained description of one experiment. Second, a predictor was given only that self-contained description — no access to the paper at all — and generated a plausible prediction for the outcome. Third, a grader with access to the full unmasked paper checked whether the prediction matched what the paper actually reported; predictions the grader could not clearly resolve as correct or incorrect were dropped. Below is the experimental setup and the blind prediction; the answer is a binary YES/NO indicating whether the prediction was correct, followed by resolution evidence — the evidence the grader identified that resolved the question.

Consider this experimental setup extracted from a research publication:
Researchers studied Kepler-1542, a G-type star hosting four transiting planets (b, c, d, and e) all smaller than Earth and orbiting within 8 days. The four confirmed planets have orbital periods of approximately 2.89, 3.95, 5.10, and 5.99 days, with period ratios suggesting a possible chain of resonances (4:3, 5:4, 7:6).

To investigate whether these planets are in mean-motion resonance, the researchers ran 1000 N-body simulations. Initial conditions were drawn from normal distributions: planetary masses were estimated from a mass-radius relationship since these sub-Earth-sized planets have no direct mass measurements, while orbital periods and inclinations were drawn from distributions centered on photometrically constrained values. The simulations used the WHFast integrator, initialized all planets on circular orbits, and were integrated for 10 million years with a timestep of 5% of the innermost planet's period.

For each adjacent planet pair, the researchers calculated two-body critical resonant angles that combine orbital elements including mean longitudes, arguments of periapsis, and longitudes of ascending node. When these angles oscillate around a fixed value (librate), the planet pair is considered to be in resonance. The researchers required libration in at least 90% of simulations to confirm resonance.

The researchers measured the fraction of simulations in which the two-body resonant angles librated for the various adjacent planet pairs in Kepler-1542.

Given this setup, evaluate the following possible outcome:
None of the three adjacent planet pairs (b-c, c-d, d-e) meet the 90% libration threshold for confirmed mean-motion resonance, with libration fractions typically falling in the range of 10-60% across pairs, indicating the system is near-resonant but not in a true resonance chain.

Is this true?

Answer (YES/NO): NO